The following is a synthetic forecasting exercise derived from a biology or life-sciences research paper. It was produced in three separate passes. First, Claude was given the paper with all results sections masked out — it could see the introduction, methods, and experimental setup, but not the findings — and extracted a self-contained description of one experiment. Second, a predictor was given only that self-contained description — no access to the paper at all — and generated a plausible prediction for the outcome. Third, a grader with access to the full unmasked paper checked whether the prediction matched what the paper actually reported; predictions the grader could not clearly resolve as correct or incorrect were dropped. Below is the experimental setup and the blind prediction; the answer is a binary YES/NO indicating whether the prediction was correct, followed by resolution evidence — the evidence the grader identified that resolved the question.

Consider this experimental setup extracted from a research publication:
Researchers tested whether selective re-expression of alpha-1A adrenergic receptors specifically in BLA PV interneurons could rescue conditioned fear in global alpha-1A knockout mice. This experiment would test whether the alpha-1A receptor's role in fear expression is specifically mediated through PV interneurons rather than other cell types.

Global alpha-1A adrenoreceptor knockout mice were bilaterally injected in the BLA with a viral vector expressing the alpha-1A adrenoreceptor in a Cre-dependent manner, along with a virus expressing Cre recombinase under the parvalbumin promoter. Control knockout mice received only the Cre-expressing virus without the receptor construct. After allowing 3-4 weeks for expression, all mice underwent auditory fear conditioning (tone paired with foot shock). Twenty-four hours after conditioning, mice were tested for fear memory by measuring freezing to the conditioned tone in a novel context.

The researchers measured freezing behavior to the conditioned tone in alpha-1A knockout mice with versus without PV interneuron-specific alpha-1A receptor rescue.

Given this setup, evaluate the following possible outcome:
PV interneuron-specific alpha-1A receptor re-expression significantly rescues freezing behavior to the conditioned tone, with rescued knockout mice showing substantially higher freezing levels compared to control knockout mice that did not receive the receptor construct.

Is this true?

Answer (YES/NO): YES